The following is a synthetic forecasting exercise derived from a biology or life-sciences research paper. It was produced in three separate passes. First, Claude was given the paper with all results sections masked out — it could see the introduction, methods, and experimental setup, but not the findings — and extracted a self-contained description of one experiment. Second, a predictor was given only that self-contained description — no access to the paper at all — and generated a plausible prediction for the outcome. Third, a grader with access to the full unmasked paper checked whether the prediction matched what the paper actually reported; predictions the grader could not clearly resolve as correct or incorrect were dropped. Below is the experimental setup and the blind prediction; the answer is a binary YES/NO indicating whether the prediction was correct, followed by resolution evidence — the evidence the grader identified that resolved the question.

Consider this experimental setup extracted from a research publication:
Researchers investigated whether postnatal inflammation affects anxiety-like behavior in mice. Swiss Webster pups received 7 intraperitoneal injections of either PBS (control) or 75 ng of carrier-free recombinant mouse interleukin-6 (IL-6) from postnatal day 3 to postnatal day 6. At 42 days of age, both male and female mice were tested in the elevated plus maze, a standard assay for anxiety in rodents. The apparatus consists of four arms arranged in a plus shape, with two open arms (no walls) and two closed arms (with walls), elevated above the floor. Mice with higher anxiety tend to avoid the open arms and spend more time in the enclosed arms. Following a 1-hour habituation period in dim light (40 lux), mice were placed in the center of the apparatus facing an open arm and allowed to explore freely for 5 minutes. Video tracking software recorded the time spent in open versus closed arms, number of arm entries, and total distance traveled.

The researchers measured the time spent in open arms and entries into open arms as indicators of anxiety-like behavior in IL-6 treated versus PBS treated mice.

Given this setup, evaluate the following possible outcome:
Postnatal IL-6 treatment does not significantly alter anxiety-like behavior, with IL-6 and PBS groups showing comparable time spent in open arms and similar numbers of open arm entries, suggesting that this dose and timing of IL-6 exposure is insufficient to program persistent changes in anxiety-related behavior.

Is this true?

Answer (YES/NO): YES